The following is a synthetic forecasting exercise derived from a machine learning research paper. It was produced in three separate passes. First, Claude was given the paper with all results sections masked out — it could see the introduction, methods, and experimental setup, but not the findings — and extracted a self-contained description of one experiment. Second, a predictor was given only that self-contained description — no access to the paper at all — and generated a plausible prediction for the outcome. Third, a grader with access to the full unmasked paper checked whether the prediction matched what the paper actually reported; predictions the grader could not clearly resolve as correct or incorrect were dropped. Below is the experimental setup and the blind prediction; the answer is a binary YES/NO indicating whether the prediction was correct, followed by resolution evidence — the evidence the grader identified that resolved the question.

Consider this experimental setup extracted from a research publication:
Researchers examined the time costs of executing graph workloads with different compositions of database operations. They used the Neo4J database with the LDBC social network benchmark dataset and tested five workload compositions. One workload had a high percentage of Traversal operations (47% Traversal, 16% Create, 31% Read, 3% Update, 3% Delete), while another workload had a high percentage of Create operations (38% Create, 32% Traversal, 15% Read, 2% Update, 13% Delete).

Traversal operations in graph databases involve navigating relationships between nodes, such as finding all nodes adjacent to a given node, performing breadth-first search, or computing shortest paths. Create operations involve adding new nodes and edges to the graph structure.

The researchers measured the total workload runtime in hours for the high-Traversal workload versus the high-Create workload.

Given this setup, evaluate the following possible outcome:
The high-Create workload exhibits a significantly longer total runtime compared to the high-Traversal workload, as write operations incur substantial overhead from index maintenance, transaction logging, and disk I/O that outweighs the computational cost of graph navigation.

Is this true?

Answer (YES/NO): NO